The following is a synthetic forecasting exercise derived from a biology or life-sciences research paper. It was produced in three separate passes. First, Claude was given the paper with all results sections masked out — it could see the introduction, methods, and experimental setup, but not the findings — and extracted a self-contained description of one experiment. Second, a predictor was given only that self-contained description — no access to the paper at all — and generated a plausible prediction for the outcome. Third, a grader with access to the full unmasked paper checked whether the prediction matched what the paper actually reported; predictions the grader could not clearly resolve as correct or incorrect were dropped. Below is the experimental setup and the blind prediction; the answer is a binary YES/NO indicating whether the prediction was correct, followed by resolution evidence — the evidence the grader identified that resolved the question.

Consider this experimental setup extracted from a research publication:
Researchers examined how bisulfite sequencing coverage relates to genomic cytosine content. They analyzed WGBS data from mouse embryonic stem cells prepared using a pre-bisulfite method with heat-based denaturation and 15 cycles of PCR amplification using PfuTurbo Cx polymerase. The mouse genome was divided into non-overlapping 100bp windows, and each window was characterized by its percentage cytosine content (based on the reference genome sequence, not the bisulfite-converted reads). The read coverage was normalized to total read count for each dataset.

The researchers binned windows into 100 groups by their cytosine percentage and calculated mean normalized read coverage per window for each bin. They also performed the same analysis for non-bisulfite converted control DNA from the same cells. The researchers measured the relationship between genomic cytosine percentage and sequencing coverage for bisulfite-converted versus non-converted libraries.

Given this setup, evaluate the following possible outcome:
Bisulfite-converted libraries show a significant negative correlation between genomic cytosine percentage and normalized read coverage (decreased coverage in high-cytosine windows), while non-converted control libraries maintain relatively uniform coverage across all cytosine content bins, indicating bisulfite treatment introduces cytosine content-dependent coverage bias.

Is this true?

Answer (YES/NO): YES